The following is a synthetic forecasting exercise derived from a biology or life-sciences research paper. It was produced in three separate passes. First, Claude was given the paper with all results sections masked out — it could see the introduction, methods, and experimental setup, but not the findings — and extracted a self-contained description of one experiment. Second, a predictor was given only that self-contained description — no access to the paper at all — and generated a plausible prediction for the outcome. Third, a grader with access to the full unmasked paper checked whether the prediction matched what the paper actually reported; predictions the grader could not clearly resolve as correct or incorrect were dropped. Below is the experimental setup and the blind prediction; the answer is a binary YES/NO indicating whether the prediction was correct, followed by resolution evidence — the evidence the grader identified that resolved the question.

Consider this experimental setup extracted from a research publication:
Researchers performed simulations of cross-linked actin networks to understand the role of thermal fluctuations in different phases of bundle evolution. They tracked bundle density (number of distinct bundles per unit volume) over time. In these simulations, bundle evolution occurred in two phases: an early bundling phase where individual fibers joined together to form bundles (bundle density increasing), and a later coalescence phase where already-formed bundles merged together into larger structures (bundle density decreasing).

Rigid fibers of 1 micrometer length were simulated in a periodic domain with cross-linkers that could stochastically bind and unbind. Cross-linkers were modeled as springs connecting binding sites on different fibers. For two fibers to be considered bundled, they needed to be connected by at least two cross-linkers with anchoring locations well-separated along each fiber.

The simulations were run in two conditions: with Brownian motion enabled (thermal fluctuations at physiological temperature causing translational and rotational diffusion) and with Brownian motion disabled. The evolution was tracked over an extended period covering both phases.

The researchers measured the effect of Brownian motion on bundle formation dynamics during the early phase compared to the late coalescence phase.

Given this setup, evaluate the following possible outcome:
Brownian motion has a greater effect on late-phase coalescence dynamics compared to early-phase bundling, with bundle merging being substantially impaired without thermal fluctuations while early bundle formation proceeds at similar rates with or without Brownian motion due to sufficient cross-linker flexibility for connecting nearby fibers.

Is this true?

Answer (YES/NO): NO